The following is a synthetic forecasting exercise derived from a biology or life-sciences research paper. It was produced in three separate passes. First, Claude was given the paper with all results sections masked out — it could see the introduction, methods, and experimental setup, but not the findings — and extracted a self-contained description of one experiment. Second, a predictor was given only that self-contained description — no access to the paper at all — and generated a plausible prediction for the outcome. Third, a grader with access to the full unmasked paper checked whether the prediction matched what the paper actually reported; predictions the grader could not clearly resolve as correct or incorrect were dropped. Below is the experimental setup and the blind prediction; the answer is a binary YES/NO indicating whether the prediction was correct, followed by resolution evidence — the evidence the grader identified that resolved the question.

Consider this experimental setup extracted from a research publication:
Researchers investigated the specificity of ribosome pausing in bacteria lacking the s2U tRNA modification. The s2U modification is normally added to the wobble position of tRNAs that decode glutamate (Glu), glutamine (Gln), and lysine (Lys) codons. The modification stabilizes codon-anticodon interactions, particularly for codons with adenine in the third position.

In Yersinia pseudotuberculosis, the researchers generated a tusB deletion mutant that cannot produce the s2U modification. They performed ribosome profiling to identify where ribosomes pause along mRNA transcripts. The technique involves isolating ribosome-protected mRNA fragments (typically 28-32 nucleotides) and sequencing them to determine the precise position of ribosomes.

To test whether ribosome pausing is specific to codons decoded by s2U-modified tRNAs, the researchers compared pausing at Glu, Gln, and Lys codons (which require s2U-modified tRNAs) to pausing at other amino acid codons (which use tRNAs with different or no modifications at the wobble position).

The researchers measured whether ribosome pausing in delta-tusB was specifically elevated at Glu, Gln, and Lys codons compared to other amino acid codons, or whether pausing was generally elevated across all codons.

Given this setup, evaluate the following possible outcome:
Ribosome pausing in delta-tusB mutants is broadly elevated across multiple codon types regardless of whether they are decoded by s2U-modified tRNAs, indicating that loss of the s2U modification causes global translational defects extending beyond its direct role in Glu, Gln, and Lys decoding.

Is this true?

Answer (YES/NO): NO